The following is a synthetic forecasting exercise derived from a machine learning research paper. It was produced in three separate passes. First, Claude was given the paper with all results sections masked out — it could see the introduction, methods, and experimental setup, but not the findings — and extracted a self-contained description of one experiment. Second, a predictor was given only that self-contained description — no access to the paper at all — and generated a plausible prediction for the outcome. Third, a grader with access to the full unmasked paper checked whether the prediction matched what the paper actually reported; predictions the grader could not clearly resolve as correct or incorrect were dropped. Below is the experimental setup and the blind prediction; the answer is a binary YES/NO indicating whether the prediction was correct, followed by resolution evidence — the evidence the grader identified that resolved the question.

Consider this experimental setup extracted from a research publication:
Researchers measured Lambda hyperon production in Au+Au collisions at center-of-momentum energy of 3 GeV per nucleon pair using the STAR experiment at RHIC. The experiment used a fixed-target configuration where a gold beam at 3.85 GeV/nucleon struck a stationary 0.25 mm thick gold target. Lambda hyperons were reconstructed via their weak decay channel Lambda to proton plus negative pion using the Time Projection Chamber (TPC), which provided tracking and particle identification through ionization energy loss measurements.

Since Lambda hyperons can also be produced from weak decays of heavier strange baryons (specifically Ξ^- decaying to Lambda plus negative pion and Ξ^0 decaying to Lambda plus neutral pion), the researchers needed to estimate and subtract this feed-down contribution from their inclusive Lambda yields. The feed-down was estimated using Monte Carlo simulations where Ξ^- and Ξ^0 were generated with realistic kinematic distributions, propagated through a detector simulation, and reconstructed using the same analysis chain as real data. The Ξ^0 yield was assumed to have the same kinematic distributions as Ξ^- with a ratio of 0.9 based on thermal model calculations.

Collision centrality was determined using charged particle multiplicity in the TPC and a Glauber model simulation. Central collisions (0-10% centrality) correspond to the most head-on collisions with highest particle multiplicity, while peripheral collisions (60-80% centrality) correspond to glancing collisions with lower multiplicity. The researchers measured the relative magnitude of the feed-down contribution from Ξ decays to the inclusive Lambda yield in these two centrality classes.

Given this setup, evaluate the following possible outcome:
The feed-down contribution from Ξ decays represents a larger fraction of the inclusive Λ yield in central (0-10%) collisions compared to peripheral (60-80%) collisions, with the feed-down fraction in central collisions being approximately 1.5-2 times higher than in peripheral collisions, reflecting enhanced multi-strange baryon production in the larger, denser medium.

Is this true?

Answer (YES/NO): NO